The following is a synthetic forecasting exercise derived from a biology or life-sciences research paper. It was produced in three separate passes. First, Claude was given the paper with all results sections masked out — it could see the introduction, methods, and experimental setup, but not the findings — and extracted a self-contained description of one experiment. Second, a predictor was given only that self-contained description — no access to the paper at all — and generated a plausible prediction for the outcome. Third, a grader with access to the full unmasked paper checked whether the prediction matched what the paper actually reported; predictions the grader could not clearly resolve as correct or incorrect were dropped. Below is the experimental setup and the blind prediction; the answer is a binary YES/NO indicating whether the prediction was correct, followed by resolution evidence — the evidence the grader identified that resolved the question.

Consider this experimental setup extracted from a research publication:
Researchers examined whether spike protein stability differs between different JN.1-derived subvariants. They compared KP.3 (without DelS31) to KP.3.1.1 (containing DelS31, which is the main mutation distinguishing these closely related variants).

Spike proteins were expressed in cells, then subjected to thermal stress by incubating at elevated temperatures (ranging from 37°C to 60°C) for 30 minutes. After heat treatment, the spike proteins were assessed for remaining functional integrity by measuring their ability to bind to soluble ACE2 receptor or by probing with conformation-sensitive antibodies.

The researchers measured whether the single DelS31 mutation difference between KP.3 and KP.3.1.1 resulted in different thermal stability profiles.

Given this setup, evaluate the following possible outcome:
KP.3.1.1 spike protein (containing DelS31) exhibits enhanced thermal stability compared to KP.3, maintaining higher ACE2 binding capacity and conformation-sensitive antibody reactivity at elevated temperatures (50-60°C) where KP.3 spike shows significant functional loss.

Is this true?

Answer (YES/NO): NO